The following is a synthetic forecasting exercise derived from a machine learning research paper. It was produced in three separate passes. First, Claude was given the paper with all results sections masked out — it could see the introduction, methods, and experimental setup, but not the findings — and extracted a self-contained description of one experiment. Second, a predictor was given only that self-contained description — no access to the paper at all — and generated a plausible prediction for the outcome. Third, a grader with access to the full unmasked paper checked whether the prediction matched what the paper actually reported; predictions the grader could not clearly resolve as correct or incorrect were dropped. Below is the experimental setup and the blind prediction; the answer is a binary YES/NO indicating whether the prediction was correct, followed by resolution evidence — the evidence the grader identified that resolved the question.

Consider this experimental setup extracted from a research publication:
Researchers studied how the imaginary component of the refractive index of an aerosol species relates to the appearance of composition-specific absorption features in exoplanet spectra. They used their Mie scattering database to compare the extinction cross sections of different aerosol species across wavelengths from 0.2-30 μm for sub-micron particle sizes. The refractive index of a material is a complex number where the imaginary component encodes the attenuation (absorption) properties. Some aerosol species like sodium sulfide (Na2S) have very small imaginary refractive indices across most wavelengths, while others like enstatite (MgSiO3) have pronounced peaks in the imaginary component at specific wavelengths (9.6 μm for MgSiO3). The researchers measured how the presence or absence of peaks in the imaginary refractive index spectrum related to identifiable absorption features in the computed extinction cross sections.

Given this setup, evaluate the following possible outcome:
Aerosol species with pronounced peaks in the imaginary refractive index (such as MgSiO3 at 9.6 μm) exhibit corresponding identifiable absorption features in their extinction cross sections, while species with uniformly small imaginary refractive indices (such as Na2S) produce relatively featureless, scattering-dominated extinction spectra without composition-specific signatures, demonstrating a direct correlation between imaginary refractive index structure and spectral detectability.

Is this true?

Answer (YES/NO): YES